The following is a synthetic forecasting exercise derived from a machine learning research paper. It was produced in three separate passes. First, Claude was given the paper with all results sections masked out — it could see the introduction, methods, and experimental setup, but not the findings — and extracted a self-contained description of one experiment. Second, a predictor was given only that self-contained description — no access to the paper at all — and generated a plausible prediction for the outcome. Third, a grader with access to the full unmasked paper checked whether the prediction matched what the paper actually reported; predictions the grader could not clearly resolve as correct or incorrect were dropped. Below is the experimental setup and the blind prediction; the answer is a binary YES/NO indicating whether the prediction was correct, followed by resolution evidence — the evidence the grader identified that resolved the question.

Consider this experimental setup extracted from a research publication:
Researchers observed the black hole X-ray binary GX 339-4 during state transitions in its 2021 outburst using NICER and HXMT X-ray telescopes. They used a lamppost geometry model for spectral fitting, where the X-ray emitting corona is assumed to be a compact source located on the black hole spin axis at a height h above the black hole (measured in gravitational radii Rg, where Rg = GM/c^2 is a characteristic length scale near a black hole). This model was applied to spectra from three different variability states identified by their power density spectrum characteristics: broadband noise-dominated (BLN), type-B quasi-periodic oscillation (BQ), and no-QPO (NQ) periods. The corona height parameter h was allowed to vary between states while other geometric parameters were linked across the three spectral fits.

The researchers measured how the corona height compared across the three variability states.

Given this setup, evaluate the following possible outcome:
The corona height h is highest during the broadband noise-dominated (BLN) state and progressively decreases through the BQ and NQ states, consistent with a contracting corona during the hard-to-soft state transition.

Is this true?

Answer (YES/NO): NO